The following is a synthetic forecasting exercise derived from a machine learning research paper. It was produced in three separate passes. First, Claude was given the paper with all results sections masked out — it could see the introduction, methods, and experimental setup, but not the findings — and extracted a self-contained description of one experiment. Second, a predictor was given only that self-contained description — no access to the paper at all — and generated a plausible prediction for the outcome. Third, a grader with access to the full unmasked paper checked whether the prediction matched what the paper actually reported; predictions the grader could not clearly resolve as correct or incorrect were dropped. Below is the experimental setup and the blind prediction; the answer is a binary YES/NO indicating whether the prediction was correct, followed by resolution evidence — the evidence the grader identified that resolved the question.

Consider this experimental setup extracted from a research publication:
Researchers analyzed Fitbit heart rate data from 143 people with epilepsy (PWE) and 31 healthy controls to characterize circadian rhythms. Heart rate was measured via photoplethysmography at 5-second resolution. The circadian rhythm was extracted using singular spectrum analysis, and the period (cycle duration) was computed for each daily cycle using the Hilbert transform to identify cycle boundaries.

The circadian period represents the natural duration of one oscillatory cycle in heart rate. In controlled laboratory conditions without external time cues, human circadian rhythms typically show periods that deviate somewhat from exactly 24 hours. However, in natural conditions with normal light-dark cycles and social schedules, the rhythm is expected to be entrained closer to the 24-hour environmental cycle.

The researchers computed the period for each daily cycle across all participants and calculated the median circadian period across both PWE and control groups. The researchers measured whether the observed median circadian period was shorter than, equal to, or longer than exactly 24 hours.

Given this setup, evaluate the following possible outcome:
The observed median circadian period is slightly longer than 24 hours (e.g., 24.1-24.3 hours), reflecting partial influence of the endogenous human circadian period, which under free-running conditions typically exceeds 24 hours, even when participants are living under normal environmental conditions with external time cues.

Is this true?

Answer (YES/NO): NO